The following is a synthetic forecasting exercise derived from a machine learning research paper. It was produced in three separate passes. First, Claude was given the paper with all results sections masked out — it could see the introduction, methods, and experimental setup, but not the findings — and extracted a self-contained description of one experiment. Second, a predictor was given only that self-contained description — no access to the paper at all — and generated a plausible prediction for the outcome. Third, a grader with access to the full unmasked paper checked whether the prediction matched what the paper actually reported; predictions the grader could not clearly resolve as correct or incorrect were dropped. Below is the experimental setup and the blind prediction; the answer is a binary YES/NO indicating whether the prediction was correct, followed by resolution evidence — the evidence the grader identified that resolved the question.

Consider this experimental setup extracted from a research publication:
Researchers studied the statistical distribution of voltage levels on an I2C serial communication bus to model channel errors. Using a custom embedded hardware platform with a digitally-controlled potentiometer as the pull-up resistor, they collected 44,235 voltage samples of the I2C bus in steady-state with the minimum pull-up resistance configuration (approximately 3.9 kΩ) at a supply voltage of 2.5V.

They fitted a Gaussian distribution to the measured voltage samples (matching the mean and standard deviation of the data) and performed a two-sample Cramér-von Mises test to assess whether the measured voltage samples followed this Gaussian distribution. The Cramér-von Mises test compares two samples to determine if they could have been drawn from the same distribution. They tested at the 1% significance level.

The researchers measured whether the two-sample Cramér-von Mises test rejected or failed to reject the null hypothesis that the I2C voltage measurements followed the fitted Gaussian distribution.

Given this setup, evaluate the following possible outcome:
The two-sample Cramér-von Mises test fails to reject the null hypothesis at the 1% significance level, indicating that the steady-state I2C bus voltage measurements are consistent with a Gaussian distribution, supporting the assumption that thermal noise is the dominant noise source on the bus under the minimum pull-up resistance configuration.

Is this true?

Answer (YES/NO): NO